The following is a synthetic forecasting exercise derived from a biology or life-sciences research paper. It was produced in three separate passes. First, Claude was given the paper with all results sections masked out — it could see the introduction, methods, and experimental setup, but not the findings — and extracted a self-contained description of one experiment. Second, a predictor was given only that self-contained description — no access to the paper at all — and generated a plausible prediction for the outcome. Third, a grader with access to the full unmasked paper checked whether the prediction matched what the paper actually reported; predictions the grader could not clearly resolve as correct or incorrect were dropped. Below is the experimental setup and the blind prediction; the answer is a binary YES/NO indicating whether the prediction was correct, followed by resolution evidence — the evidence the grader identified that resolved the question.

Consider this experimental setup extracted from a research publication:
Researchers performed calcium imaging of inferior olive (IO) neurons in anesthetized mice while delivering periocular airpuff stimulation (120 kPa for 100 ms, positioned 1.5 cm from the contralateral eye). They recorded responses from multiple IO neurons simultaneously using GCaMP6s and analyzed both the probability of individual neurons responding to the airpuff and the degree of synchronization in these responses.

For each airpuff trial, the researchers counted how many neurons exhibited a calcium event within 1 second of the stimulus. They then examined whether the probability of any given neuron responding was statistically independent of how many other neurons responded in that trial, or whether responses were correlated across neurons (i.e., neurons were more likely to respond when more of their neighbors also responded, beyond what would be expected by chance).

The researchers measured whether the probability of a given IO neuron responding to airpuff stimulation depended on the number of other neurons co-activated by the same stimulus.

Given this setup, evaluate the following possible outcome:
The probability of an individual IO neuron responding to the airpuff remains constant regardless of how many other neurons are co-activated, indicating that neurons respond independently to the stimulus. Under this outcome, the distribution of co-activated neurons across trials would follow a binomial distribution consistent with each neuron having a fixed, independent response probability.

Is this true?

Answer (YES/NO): NO